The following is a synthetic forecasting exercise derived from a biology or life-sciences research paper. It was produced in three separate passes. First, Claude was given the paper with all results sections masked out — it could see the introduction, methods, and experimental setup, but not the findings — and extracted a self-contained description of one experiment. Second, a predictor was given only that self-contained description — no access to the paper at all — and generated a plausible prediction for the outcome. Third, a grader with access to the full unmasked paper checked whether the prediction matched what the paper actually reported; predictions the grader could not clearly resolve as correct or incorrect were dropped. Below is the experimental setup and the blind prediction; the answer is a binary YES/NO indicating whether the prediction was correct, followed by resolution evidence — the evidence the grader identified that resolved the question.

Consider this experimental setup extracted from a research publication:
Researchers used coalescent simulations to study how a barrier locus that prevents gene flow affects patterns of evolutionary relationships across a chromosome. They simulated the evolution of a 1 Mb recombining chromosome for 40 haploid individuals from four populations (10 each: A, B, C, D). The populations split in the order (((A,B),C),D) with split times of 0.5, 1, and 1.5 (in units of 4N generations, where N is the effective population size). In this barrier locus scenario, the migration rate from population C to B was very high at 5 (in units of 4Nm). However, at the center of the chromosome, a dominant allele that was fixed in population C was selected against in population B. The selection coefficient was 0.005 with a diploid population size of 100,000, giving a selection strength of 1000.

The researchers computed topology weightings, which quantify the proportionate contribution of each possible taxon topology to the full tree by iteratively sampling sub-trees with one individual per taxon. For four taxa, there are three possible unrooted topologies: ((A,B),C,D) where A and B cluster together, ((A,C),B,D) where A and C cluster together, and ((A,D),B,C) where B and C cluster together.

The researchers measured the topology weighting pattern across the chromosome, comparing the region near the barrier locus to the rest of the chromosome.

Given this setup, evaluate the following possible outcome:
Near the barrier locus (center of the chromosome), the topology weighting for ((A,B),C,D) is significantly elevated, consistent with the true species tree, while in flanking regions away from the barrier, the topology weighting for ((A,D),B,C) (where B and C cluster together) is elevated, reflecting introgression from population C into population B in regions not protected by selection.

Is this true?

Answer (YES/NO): YES